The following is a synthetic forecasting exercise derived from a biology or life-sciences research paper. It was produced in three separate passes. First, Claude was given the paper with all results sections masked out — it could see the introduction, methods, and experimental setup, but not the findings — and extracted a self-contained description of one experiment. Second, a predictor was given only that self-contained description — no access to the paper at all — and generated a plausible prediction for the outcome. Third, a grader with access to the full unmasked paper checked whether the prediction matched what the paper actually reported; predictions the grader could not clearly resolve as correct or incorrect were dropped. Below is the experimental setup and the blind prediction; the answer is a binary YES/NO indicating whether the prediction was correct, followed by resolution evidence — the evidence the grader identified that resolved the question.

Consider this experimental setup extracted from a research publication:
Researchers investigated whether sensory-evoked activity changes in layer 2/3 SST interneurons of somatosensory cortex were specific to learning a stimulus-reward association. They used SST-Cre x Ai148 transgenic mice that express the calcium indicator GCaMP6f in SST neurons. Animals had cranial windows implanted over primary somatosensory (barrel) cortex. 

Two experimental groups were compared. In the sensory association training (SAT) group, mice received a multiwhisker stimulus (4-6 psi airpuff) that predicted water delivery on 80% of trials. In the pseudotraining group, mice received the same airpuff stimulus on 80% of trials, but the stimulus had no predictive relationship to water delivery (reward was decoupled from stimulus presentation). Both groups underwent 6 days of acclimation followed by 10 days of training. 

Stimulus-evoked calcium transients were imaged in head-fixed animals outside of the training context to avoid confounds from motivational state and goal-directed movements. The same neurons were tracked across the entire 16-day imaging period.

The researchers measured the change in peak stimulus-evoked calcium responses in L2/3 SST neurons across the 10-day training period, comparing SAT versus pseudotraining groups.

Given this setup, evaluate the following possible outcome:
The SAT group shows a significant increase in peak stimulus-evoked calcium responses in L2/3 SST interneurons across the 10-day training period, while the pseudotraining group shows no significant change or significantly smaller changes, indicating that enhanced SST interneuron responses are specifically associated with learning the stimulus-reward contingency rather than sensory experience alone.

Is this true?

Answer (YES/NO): NO